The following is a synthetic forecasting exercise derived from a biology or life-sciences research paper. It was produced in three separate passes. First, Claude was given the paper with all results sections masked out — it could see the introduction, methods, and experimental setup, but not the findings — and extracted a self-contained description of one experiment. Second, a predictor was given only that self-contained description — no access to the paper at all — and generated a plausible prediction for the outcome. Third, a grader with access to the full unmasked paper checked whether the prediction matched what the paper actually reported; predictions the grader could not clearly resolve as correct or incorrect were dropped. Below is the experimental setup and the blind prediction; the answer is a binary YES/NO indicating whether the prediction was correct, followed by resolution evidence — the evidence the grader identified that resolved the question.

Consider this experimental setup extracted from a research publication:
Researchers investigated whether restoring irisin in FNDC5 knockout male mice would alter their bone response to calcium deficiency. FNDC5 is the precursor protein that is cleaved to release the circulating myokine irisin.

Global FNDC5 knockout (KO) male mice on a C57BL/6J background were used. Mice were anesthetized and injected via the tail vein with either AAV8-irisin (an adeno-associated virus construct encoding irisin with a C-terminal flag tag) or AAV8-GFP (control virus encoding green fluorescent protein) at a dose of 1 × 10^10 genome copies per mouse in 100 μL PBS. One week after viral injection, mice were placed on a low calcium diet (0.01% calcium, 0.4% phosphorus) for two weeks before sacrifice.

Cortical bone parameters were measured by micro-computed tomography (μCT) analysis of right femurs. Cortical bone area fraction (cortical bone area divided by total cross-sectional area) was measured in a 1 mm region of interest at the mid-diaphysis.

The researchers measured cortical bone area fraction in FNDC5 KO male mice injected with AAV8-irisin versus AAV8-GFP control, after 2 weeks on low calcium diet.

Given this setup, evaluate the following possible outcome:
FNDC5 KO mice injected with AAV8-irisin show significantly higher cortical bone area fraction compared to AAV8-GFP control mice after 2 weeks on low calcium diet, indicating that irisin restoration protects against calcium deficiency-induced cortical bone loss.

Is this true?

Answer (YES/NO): YES